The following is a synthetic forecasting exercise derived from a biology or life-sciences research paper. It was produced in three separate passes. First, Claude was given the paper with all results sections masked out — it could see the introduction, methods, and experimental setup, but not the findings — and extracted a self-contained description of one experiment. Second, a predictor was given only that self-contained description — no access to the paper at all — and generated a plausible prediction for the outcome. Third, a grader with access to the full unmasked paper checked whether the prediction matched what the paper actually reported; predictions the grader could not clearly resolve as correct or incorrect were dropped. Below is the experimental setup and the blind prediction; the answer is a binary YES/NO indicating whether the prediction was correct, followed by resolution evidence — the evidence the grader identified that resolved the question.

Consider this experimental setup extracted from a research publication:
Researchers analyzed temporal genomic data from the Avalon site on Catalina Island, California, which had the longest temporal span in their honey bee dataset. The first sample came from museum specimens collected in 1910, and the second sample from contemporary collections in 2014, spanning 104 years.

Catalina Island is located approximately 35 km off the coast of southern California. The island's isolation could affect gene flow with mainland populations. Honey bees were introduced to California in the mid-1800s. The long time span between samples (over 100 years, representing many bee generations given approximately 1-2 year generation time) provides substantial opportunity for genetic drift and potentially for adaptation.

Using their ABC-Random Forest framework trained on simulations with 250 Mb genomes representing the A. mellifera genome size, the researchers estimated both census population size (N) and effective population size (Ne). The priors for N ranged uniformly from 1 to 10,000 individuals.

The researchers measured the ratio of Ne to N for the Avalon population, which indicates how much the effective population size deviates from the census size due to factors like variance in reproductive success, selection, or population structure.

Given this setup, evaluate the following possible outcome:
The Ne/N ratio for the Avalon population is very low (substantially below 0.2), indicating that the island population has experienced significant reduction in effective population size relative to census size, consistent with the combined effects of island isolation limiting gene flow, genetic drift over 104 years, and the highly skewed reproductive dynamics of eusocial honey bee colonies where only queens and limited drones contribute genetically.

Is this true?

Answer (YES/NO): NO